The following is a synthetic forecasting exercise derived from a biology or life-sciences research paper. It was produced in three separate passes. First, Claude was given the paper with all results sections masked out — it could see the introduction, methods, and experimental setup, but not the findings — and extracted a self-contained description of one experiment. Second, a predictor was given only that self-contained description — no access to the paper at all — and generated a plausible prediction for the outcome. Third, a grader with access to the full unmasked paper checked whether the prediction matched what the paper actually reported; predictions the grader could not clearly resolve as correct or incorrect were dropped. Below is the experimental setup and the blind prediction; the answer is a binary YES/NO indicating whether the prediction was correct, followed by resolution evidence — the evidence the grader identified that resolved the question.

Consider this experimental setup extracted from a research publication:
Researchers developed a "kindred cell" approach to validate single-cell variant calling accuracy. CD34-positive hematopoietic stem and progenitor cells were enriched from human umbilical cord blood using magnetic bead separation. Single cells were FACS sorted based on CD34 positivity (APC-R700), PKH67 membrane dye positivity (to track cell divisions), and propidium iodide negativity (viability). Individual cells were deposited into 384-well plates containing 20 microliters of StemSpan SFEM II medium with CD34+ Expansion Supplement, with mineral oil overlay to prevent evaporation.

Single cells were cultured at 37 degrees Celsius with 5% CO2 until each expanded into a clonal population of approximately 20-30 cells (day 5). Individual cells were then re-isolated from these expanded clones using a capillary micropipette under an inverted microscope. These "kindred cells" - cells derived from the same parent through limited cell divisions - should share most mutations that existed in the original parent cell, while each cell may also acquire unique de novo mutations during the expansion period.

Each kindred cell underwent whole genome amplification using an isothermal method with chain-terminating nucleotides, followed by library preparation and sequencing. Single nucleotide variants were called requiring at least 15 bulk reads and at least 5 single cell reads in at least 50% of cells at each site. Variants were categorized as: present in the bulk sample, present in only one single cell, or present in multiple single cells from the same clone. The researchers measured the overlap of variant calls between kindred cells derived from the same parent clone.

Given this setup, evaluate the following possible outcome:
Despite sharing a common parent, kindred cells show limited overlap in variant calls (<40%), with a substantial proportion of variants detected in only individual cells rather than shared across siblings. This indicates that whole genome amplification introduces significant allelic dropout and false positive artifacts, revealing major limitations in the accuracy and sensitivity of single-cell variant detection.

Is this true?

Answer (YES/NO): NO